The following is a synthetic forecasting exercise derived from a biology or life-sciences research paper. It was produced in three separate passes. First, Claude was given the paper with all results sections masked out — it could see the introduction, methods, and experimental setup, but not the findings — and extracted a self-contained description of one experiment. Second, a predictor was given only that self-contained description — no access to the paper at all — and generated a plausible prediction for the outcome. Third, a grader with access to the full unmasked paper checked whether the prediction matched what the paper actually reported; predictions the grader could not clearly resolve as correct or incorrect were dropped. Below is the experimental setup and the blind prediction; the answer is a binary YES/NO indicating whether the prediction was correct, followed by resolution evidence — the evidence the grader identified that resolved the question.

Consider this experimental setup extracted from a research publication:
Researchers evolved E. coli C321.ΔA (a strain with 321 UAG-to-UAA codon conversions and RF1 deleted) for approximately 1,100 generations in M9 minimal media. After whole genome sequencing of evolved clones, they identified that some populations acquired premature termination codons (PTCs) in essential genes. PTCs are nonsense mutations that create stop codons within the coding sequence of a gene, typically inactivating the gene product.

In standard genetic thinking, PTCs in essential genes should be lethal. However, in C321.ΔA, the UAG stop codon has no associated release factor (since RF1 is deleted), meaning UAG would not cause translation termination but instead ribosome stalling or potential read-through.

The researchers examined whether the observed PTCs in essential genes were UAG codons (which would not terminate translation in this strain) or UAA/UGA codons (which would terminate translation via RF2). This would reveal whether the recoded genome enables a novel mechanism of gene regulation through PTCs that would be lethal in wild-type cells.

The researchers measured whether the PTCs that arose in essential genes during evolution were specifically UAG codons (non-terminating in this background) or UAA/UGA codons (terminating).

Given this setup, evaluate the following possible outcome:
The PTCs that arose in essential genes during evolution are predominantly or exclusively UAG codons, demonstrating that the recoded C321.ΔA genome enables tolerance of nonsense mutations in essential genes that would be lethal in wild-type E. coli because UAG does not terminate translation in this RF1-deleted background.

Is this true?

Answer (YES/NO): NO